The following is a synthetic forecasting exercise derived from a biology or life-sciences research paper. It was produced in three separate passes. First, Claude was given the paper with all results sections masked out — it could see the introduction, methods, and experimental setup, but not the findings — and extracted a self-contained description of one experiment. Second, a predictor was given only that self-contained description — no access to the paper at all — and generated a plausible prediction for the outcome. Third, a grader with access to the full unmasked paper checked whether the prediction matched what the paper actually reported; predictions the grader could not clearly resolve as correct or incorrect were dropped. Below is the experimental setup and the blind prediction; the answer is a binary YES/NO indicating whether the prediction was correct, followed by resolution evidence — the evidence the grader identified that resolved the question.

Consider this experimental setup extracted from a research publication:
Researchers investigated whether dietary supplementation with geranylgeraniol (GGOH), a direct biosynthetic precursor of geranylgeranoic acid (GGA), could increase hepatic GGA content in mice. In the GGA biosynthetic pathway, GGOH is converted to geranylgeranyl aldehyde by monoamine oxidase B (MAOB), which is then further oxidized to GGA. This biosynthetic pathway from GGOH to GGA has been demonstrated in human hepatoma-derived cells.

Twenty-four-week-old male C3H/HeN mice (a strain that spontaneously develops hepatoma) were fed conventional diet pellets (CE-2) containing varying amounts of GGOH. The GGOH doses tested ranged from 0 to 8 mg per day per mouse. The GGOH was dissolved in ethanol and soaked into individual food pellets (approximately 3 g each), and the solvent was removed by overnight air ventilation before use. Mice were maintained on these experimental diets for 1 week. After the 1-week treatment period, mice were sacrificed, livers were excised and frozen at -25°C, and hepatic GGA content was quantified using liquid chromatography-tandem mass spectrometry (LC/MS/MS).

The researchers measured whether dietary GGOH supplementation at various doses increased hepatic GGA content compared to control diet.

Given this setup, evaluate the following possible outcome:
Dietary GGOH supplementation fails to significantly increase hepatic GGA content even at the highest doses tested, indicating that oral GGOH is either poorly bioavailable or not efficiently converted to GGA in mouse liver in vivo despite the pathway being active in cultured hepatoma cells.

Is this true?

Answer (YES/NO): NO